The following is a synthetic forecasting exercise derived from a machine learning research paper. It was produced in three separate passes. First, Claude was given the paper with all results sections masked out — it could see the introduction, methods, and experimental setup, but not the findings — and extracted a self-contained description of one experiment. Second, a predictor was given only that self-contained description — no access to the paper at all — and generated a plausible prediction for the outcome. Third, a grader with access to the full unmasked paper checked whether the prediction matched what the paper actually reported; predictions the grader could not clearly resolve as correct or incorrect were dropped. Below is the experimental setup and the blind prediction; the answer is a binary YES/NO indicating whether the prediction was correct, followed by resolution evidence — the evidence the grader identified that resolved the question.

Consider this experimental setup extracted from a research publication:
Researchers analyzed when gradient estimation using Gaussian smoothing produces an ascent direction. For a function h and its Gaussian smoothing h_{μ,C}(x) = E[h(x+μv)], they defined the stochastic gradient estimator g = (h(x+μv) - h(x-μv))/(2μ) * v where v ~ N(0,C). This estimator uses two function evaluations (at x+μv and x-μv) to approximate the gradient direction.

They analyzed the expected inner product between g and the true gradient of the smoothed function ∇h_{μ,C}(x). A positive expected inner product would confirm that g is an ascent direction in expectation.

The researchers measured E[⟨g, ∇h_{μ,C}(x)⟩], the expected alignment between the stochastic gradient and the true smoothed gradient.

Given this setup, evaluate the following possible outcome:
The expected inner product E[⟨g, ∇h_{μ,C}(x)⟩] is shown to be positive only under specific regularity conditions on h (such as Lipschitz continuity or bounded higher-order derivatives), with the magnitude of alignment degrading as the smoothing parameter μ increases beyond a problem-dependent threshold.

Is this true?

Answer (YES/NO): NO